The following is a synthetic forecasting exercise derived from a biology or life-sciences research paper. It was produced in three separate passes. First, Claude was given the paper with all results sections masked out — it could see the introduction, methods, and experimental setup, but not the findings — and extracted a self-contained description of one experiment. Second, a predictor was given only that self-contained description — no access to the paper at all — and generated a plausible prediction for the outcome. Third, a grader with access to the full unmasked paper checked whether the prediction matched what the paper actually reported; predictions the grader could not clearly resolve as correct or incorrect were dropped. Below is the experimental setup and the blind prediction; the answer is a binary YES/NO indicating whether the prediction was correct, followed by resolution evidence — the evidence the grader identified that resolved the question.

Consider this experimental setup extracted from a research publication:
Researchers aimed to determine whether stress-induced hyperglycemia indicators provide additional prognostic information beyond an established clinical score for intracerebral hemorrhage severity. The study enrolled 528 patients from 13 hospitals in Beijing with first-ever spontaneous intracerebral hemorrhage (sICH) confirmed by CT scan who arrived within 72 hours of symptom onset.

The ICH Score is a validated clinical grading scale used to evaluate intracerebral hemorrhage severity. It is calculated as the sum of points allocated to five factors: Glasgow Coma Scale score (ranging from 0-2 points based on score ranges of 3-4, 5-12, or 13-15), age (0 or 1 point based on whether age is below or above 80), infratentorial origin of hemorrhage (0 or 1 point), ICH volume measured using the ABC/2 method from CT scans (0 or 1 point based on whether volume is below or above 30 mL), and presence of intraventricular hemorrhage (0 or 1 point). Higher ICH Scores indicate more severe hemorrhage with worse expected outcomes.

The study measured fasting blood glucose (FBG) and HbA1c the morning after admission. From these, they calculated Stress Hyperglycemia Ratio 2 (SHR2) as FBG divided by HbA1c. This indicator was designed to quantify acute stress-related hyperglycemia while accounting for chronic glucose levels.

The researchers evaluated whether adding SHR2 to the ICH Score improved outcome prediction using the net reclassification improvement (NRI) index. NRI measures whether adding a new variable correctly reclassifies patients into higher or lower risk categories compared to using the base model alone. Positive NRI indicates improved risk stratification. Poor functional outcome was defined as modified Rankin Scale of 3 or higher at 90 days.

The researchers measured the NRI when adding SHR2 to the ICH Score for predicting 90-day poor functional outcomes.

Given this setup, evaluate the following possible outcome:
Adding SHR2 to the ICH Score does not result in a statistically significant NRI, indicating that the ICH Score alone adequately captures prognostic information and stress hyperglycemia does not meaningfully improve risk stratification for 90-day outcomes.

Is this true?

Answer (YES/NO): NO